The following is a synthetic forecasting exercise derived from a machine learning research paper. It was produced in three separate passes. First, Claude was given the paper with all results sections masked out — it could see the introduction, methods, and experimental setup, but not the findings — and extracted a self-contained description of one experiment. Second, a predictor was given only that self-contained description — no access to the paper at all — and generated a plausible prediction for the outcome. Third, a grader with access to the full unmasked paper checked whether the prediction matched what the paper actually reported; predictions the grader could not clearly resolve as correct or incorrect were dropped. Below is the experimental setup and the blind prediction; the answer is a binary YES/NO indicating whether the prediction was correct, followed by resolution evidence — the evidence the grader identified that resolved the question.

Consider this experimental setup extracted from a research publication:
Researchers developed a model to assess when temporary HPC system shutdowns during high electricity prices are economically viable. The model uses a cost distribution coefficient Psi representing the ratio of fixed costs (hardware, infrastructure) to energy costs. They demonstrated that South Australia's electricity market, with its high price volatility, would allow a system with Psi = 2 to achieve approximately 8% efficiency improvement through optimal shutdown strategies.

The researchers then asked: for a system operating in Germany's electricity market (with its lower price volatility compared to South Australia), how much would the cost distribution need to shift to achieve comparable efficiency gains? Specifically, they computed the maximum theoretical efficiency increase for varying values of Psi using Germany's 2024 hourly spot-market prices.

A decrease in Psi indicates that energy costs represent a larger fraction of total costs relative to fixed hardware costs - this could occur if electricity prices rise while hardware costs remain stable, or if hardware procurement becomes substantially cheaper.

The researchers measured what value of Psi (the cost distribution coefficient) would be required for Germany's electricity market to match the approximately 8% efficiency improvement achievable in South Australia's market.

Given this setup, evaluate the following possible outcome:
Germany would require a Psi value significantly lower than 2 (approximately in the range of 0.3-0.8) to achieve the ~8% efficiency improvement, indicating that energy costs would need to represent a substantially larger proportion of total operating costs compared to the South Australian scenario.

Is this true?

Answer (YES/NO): YES